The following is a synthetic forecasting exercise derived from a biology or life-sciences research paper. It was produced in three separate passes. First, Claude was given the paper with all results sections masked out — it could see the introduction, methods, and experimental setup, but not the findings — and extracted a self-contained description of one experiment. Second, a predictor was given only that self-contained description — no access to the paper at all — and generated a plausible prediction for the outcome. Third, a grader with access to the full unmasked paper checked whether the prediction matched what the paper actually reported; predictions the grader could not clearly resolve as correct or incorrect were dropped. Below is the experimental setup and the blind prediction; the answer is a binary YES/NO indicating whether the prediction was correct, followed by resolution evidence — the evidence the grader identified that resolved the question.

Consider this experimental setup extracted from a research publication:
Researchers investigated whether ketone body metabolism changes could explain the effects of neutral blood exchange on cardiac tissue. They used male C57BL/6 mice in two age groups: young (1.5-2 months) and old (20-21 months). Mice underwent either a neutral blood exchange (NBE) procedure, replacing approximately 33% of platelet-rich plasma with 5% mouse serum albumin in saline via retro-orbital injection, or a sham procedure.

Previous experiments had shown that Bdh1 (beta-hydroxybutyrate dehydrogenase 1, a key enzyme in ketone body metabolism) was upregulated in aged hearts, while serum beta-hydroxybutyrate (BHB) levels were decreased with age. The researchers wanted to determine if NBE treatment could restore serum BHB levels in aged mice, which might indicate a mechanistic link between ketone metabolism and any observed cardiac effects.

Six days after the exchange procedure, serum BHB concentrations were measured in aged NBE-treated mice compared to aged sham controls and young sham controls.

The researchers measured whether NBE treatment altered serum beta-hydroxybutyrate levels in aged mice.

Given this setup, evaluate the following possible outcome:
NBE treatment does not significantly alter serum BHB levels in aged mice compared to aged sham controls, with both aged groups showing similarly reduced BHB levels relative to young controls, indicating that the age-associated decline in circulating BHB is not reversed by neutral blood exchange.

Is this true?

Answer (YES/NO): YES